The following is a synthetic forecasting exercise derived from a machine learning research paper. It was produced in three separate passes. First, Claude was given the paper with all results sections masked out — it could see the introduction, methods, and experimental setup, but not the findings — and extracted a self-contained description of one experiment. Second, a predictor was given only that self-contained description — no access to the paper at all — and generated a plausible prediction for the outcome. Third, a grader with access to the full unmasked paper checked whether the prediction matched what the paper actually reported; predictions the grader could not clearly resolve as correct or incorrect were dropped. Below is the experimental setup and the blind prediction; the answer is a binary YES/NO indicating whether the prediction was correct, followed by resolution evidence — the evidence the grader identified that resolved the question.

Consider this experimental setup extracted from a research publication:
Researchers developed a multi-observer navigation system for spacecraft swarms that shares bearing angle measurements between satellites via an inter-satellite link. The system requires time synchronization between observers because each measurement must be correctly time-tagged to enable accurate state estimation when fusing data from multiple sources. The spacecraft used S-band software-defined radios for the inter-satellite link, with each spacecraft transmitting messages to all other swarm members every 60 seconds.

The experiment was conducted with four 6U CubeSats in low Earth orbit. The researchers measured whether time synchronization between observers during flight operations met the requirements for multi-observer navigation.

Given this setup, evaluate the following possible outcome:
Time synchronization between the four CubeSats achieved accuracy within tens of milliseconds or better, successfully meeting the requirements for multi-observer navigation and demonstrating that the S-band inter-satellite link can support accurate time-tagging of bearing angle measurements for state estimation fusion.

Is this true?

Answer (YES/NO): NO